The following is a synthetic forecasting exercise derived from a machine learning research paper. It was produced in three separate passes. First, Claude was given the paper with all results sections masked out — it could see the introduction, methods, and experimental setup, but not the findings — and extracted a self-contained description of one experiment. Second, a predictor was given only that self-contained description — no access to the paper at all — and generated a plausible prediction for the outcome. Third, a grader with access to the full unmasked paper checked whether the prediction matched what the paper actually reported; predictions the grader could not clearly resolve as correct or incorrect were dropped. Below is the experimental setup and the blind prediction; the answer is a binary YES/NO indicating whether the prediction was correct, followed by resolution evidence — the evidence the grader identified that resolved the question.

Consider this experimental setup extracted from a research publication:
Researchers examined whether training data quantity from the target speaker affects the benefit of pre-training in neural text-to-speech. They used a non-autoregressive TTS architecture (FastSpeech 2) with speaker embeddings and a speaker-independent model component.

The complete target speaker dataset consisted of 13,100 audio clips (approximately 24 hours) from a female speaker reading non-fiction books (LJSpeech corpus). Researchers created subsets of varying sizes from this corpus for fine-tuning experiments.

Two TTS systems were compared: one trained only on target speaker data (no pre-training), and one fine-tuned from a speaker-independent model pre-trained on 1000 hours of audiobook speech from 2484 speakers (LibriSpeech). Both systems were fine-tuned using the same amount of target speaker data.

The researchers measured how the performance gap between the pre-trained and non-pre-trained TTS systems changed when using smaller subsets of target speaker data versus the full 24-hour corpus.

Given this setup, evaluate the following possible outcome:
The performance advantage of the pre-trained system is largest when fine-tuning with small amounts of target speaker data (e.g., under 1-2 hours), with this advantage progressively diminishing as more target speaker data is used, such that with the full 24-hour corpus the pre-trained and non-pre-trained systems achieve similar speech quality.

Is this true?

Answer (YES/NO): NO